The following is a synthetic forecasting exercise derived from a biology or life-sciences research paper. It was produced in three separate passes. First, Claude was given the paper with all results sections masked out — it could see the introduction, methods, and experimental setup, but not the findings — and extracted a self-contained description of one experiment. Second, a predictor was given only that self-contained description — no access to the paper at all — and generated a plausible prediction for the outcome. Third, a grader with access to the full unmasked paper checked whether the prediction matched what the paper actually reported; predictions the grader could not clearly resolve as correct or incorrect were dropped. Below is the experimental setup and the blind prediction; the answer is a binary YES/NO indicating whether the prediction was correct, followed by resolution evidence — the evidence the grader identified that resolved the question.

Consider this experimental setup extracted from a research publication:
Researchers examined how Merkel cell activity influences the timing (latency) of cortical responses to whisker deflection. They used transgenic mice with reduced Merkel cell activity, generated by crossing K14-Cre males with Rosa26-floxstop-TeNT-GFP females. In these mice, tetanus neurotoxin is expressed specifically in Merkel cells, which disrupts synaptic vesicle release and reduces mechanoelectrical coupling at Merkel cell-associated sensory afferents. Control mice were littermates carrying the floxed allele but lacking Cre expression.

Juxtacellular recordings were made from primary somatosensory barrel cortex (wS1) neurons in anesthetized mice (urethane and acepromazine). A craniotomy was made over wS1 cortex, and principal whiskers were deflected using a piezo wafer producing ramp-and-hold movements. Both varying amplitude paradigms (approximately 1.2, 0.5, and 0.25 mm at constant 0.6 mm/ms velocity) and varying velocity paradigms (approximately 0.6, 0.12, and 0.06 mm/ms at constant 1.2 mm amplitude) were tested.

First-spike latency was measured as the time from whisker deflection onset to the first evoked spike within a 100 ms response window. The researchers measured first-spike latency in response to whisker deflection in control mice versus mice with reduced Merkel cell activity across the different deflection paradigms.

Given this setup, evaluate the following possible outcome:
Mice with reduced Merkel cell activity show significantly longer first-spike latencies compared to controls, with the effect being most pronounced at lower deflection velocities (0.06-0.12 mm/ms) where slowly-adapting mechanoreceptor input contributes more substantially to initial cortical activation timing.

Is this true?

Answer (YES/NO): NO